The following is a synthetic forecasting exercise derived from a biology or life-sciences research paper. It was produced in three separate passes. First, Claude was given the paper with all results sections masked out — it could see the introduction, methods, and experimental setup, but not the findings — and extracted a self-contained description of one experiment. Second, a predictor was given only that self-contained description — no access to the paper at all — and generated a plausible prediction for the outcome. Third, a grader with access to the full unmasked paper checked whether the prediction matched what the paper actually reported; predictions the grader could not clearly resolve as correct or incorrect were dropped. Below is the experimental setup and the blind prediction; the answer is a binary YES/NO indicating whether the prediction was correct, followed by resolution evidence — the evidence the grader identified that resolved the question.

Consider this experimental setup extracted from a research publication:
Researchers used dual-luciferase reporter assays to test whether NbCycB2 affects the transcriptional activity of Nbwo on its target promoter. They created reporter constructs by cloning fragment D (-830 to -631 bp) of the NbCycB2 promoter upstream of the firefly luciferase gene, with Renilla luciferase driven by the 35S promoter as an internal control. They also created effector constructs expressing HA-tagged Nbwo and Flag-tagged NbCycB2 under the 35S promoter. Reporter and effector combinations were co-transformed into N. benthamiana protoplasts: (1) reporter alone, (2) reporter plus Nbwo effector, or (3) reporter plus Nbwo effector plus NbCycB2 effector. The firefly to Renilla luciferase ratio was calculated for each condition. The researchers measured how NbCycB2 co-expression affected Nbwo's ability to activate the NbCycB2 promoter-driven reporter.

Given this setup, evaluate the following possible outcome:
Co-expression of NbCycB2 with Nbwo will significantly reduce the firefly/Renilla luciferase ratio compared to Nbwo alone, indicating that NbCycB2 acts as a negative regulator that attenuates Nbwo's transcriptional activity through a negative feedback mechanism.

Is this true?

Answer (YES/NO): YES